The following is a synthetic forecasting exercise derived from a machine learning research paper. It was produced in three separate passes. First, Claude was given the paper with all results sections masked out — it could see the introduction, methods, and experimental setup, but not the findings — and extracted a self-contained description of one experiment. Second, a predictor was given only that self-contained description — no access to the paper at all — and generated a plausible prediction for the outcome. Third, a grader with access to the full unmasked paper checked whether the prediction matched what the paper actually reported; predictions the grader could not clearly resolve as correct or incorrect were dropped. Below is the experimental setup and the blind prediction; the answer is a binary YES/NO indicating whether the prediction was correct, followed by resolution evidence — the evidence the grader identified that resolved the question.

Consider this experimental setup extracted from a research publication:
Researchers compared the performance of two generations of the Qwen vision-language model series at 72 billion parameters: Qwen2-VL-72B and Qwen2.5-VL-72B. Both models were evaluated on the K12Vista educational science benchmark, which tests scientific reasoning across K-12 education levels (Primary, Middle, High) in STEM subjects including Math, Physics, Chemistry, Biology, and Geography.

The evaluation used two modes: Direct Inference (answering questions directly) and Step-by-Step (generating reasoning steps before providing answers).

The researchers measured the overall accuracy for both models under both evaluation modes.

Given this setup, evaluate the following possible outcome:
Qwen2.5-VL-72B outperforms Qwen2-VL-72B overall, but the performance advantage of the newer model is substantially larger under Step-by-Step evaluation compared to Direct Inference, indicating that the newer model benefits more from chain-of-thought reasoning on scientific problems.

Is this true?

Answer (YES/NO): YES